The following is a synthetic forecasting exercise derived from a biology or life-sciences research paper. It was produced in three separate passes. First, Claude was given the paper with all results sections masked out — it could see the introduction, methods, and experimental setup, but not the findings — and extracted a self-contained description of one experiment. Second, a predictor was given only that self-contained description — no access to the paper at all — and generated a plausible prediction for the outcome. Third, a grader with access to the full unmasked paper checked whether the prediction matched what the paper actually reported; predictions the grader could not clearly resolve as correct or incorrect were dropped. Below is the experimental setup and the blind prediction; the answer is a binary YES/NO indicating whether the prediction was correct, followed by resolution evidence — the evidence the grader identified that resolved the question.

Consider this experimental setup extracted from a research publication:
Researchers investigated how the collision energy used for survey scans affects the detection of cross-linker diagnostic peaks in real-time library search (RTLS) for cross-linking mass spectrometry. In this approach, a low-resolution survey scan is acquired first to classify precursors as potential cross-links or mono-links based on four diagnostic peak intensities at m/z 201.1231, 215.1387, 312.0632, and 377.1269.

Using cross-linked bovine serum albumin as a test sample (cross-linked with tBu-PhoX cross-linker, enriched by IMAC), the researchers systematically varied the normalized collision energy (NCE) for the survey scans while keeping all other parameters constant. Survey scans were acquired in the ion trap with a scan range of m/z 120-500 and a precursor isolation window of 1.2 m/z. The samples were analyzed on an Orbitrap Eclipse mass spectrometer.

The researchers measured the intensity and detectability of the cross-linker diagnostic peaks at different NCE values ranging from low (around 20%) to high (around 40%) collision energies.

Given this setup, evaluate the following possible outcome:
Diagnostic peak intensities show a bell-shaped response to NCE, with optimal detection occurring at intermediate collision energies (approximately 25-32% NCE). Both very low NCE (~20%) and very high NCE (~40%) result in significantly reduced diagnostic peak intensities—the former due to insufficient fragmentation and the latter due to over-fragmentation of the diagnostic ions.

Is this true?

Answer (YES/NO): NO